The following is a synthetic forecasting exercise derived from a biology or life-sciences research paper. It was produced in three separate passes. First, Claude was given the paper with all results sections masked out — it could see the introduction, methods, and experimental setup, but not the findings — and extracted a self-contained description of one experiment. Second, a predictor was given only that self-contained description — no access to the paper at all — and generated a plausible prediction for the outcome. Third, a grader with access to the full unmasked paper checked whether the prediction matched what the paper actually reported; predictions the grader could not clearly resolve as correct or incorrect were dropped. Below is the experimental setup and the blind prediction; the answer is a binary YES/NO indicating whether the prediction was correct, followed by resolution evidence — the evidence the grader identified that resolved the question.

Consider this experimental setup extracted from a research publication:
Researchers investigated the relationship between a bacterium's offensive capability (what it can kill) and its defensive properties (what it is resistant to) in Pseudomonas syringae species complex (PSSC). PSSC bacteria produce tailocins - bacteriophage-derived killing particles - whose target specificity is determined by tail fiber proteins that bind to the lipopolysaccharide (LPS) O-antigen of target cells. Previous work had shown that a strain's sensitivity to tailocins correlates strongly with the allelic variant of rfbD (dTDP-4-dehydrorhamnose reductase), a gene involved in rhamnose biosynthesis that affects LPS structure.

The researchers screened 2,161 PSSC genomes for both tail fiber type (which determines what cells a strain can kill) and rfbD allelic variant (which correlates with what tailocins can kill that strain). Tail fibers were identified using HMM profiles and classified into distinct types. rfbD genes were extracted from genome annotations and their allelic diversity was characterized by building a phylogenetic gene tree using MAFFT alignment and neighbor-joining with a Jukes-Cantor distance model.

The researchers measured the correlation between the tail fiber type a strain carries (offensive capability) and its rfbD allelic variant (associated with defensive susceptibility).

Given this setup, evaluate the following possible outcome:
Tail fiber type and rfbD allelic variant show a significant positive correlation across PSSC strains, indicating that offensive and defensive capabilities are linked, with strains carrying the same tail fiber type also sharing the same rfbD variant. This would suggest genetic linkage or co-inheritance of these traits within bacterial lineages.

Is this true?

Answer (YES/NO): NO